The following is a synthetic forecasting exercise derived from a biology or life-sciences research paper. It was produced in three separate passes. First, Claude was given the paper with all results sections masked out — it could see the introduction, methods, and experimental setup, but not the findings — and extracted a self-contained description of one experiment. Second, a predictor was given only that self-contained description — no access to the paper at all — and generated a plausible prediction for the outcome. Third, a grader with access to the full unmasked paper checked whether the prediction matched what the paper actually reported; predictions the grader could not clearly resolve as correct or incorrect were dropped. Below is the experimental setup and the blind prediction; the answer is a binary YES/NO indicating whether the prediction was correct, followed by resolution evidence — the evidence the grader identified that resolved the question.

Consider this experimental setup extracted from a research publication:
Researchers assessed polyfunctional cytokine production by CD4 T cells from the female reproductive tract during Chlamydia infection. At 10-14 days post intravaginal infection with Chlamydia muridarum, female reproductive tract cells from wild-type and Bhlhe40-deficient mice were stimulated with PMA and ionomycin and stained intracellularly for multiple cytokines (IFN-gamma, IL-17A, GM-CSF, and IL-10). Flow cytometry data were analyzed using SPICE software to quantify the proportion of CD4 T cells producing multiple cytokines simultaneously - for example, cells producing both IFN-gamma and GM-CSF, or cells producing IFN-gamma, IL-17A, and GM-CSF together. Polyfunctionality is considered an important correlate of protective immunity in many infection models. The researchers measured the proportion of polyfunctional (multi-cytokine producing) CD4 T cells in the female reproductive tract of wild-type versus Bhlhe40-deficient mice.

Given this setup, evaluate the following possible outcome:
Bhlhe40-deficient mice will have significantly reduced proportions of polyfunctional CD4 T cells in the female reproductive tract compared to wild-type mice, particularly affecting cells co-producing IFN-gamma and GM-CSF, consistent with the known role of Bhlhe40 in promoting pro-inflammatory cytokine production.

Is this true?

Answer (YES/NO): YES